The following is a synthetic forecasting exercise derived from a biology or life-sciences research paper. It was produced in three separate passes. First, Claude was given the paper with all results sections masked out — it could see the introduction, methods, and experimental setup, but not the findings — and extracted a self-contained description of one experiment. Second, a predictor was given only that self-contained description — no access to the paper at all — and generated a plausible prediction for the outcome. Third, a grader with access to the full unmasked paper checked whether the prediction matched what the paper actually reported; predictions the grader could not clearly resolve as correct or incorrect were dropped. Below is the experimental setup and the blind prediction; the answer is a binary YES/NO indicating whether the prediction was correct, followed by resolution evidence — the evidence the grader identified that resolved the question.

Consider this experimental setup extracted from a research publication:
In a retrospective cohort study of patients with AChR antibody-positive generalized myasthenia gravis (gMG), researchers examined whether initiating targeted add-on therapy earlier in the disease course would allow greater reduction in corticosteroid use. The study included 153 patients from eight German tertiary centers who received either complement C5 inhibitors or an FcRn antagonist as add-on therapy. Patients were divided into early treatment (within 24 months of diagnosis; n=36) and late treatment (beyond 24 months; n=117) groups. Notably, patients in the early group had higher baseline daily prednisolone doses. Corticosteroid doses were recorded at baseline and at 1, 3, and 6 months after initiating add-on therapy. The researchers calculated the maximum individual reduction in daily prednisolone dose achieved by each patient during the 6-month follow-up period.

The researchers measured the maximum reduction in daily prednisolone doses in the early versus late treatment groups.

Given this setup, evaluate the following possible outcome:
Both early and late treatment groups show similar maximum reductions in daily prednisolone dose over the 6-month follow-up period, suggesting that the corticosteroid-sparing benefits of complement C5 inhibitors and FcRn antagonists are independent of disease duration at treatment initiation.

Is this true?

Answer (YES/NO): NO